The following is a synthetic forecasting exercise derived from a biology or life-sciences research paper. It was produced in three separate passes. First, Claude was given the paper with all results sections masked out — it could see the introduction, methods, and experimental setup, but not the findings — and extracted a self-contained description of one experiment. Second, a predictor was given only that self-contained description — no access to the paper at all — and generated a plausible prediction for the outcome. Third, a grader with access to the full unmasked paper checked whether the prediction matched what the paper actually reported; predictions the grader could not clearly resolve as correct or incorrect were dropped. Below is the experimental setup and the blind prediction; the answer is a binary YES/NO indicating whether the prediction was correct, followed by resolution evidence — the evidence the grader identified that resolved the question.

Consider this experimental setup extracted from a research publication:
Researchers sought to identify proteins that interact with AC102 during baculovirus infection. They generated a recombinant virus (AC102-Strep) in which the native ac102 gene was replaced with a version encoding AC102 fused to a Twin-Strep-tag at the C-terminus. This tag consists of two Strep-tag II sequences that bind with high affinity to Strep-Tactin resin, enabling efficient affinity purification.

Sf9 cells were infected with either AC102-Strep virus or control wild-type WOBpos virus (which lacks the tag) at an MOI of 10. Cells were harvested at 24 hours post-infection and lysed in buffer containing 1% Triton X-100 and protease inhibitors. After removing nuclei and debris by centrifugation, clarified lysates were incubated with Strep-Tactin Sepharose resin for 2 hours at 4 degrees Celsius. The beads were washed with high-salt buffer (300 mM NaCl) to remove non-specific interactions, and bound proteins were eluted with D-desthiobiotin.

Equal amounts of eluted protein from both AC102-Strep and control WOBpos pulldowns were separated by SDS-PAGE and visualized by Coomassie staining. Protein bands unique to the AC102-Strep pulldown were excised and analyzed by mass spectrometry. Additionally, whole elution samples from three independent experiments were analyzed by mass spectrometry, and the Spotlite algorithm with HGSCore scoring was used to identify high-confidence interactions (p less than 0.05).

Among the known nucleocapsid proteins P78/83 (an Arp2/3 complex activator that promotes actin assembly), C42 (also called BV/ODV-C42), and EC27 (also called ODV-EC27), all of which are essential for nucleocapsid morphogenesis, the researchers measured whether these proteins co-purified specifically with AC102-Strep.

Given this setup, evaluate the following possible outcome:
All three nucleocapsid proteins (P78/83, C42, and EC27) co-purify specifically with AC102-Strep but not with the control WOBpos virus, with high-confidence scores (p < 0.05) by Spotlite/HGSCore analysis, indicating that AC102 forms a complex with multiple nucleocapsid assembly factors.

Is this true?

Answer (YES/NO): YES